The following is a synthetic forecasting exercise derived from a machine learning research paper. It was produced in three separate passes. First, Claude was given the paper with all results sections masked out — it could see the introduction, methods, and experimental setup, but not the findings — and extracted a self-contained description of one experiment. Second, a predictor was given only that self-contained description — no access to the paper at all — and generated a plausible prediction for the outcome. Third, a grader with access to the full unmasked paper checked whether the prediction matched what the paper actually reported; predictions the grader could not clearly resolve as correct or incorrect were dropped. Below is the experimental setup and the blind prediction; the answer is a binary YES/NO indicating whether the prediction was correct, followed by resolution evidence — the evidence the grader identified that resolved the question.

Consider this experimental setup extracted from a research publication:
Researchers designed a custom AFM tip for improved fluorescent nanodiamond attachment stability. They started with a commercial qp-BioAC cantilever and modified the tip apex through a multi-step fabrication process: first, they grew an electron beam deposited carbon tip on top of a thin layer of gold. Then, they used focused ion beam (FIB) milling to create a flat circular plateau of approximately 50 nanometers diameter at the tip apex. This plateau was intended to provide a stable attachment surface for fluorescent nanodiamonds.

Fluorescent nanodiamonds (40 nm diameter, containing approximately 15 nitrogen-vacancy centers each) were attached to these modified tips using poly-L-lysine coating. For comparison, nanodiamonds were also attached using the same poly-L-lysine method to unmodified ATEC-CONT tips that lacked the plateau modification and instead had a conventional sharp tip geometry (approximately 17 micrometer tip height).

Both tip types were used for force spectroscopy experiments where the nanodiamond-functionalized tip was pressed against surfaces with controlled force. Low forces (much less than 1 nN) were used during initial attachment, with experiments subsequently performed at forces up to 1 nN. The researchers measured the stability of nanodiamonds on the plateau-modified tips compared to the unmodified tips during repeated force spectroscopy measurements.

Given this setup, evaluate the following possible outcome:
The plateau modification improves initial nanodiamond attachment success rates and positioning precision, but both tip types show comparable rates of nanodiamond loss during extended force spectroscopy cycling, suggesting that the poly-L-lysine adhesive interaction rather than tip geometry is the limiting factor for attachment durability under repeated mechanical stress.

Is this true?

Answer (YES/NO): NO